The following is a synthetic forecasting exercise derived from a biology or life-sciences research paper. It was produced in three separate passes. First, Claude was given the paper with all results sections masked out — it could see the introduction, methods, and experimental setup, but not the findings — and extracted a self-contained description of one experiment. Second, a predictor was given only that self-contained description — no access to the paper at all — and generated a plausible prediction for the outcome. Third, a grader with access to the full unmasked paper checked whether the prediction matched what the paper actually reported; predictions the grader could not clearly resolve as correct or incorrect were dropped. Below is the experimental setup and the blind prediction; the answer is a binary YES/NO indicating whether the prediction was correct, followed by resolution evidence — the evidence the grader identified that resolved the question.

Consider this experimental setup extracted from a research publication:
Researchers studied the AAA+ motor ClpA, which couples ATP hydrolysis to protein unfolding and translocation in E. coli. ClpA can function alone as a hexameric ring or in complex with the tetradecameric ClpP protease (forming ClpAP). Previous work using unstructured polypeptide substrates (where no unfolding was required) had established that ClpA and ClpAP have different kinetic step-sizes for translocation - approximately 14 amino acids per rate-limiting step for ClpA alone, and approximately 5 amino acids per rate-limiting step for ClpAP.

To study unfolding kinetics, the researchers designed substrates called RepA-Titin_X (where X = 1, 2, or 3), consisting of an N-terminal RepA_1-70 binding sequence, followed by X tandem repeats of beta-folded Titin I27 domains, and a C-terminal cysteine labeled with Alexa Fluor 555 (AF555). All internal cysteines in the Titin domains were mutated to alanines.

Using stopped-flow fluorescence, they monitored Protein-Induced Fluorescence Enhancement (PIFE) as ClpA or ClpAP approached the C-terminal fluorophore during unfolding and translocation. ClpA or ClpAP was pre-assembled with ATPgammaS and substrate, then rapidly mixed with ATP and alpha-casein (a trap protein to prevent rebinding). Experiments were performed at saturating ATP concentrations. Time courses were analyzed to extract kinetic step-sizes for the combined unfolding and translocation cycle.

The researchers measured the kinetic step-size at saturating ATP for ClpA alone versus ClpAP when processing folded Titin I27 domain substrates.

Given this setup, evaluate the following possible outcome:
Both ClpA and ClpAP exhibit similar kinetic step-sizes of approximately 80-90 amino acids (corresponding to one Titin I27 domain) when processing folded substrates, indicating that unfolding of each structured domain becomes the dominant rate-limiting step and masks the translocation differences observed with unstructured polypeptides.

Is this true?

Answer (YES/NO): NO